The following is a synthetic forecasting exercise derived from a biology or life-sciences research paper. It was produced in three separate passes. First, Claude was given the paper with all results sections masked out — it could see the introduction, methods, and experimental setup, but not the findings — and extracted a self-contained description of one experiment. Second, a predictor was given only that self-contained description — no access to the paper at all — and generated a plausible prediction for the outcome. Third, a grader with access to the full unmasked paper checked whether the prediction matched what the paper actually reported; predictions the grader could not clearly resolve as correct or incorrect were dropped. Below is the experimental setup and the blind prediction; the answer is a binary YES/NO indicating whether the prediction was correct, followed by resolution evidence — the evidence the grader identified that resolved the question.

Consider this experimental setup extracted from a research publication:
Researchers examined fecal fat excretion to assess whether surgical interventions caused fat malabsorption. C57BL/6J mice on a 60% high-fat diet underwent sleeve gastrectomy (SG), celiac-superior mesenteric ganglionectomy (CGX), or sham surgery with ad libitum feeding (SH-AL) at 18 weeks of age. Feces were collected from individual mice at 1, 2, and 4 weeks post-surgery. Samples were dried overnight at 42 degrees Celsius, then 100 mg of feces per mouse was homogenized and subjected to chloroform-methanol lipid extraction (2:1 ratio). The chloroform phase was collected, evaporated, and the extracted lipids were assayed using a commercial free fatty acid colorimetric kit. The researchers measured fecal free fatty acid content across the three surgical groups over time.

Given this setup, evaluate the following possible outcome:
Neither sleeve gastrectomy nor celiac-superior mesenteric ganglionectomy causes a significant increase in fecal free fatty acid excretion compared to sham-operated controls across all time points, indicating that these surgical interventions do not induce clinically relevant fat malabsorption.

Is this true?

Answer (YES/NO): NO